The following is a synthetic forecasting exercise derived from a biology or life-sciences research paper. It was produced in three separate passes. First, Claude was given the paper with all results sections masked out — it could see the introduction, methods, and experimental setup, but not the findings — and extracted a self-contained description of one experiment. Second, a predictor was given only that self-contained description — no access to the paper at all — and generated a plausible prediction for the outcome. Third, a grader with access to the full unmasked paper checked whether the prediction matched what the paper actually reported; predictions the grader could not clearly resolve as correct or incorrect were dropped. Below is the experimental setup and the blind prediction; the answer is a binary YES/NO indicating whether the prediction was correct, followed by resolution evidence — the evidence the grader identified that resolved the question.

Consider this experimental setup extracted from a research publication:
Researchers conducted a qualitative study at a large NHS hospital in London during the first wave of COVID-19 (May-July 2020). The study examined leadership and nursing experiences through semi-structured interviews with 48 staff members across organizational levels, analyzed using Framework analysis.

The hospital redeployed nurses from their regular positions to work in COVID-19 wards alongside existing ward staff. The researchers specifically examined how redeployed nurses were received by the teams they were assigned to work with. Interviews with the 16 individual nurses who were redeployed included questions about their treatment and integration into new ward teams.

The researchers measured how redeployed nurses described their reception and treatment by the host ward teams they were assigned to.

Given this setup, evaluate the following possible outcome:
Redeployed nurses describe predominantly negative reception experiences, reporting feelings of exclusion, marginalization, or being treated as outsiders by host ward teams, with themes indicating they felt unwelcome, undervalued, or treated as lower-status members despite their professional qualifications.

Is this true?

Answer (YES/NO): NO